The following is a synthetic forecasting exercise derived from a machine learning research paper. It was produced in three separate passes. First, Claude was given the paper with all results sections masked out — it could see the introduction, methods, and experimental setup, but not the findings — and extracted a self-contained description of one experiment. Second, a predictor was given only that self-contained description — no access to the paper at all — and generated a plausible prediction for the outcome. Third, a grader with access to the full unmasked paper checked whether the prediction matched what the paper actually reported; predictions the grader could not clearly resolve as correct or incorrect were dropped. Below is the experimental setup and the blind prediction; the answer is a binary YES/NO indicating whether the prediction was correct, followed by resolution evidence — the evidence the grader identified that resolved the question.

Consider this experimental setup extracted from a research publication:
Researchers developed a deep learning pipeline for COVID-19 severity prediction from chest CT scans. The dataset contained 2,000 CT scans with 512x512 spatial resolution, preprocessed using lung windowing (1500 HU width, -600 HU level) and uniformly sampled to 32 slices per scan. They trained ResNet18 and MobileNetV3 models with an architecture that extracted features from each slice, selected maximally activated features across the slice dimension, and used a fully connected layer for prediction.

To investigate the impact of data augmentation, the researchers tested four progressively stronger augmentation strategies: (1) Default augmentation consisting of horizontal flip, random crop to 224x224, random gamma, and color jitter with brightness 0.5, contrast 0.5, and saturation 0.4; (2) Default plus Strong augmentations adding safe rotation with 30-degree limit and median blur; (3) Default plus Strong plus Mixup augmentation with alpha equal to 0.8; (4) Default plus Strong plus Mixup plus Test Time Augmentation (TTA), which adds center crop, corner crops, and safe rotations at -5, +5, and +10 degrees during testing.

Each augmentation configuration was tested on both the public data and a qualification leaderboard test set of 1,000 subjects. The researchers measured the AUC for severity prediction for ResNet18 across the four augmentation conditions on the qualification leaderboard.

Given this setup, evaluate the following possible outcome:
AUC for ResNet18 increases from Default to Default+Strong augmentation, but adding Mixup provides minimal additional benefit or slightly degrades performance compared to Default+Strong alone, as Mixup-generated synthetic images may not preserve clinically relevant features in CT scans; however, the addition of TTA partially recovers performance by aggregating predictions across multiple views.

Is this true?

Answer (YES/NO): NO